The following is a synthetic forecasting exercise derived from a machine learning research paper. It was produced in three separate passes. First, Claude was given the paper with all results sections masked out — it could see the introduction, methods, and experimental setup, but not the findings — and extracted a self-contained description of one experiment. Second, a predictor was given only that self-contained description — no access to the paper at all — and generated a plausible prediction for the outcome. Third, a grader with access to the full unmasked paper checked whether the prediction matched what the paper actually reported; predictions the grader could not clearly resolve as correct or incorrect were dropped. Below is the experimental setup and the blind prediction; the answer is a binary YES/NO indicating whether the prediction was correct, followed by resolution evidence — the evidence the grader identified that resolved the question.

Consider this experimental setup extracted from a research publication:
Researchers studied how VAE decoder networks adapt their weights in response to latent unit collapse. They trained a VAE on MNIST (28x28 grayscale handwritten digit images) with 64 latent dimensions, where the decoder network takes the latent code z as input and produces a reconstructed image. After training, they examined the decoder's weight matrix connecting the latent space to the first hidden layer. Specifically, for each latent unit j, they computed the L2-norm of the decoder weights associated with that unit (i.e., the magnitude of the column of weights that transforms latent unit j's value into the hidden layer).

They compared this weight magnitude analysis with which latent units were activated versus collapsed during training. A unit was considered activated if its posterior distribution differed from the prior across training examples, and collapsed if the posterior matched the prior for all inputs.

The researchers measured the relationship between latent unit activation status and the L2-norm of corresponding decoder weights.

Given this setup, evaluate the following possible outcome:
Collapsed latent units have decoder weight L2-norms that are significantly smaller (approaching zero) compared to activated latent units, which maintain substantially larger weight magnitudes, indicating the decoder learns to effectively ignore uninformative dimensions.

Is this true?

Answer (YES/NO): YES